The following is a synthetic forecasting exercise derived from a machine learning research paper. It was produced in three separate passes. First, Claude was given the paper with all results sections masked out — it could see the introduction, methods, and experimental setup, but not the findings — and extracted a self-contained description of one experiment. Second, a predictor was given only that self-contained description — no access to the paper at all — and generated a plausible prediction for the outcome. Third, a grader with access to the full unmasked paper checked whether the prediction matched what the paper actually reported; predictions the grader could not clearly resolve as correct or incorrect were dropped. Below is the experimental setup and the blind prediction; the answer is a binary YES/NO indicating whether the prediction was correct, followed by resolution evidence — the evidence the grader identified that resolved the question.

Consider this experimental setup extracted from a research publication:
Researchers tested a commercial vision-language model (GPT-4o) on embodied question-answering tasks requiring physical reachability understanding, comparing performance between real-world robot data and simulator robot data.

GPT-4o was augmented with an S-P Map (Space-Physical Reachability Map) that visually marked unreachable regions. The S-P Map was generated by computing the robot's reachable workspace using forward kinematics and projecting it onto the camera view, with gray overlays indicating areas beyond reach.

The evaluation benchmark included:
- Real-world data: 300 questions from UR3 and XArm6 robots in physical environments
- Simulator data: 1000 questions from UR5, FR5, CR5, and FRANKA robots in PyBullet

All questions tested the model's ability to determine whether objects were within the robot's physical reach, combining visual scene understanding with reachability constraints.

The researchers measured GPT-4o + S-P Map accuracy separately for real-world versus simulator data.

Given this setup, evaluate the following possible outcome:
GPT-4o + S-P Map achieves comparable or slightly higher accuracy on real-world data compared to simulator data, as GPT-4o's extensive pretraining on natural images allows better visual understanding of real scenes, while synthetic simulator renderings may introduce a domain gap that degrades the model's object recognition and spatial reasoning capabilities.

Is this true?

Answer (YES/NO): YES